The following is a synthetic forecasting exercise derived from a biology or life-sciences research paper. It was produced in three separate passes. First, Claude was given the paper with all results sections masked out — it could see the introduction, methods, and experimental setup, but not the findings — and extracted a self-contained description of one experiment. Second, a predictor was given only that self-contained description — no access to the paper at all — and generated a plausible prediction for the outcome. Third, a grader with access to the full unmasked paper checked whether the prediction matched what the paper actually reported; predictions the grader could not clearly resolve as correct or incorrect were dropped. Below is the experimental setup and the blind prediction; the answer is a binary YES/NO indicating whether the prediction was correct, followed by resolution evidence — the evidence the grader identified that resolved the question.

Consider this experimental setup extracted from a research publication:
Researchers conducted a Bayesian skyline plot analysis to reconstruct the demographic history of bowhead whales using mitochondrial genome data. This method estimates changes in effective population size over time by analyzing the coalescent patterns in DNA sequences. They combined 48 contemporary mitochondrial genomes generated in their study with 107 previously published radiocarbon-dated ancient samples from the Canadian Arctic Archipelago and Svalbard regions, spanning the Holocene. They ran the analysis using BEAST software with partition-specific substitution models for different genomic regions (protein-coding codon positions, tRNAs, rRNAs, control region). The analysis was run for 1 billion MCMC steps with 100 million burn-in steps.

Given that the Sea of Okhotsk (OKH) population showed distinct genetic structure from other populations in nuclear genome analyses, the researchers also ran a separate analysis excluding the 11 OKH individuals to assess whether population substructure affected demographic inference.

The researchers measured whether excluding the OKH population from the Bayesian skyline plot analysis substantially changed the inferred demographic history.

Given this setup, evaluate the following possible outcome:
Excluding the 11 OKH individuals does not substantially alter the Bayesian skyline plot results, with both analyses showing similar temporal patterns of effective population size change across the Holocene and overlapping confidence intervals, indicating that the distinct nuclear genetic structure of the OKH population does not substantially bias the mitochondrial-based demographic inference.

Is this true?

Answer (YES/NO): NO